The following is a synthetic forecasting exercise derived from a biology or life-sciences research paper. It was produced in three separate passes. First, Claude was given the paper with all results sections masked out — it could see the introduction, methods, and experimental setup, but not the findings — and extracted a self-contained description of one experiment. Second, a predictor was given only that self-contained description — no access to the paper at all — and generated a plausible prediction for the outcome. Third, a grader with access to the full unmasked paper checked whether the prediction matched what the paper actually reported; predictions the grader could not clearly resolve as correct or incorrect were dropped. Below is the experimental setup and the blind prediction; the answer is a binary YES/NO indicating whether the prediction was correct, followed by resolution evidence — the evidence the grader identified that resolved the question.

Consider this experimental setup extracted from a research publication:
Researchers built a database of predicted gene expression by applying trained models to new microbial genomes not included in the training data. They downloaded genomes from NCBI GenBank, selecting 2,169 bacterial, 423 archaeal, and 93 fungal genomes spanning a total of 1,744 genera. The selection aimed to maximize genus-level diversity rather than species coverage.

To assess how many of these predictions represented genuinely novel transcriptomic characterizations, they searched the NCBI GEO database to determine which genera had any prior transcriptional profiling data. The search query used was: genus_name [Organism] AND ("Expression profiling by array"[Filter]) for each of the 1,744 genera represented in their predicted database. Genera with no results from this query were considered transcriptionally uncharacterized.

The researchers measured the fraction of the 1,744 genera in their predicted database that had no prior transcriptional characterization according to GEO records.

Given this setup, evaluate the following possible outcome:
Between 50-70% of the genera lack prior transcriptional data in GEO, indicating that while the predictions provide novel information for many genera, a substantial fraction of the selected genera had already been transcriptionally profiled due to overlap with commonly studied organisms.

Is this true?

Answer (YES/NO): NO